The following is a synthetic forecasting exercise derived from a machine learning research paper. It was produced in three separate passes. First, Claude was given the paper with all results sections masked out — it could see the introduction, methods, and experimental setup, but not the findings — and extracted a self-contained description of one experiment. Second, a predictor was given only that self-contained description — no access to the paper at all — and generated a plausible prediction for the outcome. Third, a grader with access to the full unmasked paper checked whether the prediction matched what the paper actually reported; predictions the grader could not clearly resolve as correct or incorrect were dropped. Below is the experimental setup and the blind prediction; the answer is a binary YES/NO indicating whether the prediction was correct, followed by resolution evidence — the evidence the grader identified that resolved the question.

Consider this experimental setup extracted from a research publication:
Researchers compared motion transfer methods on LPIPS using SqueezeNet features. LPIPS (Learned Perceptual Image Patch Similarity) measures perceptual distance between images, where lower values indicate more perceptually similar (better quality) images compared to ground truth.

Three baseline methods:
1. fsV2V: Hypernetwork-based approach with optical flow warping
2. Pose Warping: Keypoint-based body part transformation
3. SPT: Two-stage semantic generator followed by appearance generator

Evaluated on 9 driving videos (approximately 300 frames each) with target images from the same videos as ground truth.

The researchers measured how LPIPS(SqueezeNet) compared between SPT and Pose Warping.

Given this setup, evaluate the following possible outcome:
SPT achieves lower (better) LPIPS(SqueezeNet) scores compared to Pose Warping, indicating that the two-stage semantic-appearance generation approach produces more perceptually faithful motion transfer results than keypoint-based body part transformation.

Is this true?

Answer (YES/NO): YES